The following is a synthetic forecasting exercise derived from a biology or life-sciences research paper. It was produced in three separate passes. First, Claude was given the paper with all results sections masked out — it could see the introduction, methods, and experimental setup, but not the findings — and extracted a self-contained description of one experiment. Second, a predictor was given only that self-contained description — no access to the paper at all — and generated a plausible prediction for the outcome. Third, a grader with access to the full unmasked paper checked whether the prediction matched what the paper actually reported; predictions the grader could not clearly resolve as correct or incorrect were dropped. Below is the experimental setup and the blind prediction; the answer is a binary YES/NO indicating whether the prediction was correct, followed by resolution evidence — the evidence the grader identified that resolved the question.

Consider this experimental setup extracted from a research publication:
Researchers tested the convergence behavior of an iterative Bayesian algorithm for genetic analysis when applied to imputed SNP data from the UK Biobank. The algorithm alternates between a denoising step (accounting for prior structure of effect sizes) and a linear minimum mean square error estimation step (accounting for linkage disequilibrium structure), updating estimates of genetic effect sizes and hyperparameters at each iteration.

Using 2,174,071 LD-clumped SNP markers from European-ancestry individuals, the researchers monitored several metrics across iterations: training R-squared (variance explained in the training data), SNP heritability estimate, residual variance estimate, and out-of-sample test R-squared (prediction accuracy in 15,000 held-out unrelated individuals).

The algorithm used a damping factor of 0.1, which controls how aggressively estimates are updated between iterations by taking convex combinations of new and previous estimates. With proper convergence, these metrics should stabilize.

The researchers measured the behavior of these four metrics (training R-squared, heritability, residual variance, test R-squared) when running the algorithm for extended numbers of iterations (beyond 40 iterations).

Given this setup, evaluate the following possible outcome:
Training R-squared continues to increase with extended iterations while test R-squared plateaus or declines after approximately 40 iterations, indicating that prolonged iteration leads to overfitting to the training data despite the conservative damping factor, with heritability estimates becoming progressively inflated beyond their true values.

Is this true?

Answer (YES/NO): NO